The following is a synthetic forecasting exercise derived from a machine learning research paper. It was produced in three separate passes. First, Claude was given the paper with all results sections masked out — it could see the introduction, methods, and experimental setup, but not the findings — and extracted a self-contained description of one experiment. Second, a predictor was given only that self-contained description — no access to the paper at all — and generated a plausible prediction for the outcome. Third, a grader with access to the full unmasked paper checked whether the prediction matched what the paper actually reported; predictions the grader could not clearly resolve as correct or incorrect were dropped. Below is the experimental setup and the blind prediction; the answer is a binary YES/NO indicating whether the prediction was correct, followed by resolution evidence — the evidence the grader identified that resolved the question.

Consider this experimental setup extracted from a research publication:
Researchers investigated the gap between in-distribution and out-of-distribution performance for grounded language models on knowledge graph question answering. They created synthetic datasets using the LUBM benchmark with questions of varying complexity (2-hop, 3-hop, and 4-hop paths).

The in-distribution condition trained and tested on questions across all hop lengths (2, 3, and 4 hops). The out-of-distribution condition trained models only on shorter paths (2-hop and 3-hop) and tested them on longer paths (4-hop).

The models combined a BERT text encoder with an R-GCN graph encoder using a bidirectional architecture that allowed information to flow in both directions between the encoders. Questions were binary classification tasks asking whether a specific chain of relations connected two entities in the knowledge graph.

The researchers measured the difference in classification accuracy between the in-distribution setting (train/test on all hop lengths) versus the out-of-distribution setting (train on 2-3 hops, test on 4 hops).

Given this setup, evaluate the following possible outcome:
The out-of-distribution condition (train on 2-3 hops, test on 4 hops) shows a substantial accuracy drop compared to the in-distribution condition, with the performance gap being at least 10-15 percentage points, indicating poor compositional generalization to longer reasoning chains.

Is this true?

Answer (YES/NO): NO